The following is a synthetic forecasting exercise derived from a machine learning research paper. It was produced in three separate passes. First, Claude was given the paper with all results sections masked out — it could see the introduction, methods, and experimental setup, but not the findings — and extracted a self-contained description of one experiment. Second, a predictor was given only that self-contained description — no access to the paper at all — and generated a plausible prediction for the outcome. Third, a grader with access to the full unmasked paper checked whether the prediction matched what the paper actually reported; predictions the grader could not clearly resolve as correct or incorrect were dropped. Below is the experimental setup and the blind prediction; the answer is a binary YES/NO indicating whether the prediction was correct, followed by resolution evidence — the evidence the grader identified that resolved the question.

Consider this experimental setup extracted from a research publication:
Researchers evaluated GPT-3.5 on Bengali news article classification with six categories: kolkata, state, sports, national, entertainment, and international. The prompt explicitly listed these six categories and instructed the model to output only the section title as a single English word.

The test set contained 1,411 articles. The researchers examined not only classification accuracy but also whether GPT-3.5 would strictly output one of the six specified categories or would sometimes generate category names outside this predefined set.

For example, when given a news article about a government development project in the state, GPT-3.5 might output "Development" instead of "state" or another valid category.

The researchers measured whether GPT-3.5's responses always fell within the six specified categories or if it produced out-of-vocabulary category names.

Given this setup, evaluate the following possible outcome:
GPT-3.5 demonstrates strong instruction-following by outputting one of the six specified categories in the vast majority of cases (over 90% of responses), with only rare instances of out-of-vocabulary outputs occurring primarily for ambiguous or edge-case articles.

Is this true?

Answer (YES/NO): YES